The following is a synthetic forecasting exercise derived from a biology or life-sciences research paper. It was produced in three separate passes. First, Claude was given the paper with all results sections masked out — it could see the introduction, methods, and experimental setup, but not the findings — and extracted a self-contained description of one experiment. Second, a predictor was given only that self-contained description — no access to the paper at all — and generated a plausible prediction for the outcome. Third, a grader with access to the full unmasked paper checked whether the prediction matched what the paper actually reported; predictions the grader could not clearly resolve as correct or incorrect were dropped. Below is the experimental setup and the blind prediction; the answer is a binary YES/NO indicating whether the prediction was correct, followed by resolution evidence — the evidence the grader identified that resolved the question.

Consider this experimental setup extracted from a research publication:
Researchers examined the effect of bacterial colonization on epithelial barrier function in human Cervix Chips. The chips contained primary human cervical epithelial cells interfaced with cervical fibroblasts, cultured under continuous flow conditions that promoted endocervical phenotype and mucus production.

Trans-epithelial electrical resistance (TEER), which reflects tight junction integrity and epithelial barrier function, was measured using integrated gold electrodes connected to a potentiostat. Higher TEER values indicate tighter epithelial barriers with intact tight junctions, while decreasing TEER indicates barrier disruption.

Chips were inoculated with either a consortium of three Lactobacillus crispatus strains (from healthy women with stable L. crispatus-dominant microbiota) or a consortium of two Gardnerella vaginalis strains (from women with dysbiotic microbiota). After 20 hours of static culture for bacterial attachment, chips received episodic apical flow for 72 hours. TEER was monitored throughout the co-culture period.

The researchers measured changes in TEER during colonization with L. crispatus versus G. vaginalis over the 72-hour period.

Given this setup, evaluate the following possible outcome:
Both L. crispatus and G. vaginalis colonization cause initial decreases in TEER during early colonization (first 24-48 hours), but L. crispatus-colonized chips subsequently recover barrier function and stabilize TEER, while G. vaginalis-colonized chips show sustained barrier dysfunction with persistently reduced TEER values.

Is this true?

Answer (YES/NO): NO